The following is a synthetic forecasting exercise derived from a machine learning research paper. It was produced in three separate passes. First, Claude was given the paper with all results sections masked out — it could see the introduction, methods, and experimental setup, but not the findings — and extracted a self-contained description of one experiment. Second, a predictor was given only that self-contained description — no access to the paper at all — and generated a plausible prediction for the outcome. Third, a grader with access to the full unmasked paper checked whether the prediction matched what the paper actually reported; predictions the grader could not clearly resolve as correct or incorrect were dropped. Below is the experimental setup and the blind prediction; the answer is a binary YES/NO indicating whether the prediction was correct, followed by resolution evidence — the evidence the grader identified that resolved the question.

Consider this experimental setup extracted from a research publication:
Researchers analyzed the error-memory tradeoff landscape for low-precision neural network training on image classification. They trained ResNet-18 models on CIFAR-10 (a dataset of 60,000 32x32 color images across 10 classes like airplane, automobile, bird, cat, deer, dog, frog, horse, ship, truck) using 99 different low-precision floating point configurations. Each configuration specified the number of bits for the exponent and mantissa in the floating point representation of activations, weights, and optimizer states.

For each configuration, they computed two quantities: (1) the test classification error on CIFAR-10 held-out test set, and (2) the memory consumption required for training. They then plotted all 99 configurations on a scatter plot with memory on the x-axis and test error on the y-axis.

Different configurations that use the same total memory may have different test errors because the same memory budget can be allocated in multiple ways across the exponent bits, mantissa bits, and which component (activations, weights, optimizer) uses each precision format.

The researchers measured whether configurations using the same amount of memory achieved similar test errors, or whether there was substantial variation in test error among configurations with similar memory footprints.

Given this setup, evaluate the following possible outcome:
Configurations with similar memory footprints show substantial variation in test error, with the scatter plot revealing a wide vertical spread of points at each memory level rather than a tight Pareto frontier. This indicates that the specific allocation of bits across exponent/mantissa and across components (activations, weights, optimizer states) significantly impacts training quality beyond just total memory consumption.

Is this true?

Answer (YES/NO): YES